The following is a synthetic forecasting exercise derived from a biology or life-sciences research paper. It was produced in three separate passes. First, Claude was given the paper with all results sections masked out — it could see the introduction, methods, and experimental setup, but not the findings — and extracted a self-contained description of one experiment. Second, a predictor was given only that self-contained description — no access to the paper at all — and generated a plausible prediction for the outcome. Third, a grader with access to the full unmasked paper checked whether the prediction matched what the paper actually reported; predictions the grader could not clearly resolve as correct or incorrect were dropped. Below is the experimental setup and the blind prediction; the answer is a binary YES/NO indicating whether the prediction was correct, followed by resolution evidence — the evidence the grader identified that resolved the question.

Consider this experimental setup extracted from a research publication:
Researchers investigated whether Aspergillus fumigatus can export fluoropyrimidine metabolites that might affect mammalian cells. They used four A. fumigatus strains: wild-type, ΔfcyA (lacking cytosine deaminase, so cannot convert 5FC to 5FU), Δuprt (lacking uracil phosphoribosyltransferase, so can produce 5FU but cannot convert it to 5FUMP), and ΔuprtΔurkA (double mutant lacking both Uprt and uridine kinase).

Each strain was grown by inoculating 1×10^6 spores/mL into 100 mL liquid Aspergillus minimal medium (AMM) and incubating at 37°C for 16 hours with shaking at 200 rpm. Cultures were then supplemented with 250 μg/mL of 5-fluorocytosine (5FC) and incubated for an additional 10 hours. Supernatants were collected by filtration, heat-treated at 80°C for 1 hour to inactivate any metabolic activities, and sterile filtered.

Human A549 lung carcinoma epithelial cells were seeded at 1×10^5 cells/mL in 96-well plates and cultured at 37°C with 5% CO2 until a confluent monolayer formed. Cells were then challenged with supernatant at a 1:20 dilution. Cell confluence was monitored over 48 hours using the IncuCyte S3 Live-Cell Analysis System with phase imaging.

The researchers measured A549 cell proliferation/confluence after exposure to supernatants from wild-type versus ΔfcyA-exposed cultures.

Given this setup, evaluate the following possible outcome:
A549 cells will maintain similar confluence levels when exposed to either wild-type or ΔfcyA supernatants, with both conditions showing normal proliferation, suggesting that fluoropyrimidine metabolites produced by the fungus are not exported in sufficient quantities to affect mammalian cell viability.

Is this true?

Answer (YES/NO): NO